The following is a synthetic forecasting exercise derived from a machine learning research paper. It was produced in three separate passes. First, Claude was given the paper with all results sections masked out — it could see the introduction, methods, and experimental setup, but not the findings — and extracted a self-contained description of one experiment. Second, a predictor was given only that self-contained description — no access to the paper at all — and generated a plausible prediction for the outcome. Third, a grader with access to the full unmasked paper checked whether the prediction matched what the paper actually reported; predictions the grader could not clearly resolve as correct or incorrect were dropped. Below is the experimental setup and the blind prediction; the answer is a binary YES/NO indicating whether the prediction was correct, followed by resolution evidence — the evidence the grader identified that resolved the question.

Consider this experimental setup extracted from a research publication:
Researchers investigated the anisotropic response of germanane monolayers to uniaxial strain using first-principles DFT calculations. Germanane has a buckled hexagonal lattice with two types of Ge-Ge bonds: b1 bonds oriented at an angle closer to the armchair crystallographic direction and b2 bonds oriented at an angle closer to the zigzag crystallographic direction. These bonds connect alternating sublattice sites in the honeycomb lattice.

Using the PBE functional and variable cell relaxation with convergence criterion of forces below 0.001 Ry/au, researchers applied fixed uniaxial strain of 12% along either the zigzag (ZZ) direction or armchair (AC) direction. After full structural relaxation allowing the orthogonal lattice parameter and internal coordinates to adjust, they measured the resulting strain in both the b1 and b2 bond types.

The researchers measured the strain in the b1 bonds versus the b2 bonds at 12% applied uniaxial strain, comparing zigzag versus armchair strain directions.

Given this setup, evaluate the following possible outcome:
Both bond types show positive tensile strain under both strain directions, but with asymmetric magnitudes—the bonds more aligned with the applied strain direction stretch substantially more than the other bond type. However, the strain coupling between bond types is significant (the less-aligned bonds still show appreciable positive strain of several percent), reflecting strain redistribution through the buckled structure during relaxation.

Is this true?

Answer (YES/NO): NO